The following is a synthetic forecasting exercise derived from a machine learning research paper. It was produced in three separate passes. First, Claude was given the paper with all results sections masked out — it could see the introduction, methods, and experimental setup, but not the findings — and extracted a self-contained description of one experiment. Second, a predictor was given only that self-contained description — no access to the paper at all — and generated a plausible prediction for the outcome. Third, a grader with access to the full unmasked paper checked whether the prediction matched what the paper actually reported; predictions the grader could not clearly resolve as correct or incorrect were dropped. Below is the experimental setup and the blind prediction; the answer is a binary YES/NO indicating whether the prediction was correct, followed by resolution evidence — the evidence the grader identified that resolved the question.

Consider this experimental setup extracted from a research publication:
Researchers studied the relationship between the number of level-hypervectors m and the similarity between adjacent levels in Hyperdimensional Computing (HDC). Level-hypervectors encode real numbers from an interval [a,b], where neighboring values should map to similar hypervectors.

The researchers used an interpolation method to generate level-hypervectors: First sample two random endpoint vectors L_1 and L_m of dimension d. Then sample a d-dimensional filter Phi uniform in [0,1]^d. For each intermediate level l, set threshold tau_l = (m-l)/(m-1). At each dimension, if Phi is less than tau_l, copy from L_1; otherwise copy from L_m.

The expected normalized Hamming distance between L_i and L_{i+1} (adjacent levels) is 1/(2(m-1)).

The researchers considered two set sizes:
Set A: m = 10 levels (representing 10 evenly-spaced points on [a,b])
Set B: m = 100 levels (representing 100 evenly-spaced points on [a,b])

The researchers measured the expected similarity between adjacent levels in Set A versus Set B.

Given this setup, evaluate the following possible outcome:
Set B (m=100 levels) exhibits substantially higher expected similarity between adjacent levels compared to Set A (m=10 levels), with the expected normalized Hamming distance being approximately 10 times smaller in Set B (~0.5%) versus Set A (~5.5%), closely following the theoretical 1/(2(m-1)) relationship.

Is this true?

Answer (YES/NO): NO